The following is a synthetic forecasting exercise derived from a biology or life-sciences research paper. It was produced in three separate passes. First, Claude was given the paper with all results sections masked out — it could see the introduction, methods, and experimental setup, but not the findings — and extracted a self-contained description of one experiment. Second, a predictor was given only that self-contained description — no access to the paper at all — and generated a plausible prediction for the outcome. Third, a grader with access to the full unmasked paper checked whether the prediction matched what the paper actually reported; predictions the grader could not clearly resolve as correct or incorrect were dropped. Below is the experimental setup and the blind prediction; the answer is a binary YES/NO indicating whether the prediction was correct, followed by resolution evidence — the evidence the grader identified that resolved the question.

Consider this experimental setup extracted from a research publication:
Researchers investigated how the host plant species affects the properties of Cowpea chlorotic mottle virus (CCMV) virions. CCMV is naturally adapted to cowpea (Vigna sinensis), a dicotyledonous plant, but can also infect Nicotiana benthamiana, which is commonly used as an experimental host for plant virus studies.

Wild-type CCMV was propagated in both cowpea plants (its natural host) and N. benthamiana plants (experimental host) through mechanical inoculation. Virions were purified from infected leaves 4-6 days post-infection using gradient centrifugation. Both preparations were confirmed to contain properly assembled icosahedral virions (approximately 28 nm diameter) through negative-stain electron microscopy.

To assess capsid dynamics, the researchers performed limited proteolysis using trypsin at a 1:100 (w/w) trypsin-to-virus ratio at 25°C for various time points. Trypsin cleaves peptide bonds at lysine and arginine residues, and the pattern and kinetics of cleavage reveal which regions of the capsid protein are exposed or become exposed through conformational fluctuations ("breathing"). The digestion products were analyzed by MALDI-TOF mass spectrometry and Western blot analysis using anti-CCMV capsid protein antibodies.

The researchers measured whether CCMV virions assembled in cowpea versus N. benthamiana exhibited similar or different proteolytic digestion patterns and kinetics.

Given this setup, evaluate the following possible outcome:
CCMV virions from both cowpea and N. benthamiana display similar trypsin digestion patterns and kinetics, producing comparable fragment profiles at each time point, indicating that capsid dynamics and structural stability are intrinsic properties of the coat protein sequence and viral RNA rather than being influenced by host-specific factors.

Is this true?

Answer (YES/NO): NO